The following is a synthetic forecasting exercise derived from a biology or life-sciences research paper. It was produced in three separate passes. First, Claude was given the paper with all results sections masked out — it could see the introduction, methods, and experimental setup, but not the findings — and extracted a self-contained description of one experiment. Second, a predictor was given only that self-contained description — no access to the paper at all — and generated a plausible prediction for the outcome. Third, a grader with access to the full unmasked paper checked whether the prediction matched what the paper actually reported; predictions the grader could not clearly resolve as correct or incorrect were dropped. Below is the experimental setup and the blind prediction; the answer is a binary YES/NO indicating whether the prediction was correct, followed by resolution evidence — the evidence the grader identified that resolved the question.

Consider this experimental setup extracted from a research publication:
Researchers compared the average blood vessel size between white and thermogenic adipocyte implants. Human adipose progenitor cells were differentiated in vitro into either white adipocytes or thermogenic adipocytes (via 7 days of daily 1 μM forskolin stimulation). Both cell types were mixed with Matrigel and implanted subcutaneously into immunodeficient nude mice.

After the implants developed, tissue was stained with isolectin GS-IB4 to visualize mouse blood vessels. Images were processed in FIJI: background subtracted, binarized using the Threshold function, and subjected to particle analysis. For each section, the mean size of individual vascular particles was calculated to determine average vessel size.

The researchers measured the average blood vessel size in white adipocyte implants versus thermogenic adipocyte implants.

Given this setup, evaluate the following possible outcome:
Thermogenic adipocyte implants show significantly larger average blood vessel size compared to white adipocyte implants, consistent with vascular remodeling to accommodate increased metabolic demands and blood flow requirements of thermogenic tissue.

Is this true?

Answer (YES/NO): NO